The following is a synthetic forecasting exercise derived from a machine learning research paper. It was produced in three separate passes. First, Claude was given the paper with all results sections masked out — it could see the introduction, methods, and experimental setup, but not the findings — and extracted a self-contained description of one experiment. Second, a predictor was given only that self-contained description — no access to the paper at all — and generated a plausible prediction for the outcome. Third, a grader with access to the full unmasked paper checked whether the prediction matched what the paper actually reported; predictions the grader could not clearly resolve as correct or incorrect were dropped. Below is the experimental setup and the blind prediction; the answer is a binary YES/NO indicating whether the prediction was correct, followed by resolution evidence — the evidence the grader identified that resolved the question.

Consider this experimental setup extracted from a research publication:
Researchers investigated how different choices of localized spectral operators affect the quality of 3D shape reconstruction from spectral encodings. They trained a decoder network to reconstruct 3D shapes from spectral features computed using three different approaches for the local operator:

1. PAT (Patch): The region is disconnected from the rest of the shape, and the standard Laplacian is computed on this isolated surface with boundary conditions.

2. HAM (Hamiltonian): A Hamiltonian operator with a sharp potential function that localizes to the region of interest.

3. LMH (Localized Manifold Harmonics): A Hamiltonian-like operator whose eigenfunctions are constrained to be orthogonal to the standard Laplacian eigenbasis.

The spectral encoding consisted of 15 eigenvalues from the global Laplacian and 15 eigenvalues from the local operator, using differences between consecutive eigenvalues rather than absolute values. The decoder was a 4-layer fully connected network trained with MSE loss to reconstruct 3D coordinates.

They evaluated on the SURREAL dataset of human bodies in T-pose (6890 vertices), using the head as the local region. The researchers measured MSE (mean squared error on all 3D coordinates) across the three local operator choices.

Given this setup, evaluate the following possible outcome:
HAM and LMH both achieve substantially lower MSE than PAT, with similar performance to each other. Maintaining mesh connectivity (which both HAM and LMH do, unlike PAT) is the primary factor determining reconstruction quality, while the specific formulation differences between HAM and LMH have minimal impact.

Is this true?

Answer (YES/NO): NO